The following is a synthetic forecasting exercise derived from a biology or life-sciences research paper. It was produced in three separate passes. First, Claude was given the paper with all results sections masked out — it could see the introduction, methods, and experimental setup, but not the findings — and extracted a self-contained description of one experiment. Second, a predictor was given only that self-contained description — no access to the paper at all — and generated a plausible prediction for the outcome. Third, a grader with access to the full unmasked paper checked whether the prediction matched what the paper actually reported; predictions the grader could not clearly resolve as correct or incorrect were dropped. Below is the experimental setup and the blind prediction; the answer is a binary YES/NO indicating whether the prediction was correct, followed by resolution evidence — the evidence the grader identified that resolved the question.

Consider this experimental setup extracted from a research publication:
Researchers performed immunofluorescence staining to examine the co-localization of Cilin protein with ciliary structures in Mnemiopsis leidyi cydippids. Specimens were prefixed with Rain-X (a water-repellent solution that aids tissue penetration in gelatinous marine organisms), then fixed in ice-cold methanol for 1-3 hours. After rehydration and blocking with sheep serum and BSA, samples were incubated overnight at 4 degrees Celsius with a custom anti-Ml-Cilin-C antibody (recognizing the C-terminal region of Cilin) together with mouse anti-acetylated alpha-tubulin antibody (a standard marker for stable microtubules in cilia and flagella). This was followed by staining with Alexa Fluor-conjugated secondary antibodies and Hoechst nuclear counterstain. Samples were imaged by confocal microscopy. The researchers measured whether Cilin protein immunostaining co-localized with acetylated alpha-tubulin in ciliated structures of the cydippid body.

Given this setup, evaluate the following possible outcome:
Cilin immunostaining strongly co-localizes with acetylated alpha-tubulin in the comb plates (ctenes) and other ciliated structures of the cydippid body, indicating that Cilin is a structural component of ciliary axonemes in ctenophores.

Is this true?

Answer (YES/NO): YES